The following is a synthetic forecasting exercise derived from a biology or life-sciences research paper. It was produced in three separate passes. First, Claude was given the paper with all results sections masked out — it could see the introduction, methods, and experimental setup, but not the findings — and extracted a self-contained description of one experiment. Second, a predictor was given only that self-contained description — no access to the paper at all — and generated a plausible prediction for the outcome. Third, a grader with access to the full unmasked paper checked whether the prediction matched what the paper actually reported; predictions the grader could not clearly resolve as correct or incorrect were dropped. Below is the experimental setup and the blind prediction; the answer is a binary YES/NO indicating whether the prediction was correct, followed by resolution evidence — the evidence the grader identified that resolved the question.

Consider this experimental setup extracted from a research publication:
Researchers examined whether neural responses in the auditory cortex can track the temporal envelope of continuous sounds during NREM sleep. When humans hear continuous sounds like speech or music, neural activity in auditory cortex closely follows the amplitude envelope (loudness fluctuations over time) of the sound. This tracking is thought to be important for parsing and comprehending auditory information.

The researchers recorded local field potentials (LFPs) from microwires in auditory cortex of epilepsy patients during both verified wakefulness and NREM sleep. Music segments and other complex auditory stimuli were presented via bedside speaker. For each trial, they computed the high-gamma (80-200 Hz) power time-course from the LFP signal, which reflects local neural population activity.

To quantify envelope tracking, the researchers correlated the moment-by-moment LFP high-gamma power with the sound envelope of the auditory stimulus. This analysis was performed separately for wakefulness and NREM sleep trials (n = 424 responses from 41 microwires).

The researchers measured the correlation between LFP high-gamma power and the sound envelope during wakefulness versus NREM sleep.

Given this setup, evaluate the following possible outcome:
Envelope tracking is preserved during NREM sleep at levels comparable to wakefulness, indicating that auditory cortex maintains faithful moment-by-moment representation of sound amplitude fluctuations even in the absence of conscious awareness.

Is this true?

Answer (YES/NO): YES